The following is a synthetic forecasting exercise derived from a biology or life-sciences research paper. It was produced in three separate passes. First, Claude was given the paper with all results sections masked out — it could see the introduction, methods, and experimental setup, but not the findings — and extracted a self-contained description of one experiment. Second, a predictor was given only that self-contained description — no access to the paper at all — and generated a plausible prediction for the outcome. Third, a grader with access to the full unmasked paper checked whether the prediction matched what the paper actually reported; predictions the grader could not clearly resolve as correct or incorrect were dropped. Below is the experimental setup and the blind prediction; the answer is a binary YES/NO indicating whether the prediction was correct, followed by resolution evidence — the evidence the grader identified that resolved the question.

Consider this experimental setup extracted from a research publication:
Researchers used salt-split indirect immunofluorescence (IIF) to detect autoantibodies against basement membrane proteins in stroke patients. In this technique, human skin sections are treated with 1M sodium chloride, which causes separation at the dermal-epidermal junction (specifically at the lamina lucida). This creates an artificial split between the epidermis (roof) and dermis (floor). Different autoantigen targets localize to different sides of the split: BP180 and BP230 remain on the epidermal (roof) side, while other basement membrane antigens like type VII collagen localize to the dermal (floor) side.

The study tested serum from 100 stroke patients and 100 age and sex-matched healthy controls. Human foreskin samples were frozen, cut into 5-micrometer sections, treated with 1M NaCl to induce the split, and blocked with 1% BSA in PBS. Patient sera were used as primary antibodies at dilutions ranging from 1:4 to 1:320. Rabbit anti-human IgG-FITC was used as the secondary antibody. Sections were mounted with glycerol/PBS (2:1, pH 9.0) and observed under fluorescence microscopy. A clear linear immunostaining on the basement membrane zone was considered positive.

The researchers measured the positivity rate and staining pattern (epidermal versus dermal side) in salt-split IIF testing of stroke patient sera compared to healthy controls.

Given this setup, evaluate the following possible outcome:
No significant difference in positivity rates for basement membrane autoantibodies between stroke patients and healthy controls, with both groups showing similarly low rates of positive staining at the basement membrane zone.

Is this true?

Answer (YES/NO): YES